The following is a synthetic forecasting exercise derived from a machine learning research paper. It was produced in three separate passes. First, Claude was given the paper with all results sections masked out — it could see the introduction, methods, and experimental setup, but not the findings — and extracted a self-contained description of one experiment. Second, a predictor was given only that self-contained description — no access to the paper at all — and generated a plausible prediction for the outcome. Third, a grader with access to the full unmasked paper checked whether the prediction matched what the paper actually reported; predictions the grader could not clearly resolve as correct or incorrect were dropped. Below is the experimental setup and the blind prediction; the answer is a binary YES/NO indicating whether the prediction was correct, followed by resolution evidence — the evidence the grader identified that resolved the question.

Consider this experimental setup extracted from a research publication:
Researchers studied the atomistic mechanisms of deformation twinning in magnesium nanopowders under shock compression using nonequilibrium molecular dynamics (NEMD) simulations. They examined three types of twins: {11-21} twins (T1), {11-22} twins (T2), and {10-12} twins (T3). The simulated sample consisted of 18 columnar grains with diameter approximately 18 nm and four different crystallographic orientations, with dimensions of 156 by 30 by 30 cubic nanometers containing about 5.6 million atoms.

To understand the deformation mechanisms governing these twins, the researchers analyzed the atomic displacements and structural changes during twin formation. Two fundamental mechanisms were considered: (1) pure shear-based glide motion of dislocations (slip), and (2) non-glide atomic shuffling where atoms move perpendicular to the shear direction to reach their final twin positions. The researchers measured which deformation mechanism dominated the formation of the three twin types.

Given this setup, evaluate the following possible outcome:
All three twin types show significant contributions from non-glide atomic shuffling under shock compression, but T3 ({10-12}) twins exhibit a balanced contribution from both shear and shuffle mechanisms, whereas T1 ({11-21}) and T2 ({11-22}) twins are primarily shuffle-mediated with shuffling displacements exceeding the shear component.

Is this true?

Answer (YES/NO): NO